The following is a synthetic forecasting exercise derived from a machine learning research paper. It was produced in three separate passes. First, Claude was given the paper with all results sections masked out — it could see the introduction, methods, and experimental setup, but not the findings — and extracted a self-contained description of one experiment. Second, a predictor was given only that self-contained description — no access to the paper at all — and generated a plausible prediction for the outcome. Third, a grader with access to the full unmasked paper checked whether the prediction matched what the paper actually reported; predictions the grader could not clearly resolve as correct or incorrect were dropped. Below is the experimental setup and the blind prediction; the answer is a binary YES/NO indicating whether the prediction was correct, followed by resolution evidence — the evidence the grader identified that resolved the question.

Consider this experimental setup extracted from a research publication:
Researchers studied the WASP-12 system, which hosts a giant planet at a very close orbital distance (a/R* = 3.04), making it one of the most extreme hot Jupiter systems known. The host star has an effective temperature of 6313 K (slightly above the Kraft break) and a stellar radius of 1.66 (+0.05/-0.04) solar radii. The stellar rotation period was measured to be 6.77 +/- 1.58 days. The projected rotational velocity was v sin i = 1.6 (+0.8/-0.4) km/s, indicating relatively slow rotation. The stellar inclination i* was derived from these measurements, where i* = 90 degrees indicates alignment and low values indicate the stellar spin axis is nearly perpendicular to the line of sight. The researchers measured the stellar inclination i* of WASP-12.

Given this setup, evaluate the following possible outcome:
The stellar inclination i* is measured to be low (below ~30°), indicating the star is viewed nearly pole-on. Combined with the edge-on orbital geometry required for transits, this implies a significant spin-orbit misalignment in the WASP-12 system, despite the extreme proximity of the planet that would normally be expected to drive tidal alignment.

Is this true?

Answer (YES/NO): YES